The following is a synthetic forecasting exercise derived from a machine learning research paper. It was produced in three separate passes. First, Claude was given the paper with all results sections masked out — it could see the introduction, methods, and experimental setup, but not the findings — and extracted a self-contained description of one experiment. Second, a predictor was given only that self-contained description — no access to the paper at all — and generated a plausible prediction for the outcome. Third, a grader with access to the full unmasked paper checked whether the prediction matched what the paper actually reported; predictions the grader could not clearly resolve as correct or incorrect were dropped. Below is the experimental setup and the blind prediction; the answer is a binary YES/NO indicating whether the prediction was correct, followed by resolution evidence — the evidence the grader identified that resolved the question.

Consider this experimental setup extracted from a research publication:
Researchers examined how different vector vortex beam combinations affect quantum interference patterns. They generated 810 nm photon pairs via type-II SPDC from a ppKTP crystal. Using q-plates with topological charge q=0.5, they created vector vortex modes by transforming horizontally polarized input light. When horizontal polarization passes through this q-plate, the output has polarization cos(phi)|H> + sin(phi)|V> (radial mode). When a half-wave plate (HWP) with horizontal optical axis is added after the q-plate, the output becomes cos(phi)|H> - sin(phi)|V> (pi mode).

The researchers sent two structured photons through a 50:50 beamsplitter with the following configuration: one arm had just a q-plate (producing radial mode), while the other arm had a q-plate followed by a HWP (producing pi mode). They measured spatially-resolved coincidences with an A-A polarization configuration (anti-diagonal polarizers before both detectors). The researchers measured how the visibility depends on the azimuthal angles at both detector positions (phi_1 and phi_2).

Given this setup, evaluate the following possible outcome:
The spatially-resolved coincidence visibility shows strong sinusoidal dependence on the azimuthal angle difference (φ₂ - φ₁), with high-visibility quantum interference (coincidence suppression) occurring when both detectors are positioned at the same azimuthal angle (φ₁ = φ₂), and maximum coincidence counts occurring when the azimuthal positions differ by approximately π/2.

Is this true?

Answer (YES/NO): NO